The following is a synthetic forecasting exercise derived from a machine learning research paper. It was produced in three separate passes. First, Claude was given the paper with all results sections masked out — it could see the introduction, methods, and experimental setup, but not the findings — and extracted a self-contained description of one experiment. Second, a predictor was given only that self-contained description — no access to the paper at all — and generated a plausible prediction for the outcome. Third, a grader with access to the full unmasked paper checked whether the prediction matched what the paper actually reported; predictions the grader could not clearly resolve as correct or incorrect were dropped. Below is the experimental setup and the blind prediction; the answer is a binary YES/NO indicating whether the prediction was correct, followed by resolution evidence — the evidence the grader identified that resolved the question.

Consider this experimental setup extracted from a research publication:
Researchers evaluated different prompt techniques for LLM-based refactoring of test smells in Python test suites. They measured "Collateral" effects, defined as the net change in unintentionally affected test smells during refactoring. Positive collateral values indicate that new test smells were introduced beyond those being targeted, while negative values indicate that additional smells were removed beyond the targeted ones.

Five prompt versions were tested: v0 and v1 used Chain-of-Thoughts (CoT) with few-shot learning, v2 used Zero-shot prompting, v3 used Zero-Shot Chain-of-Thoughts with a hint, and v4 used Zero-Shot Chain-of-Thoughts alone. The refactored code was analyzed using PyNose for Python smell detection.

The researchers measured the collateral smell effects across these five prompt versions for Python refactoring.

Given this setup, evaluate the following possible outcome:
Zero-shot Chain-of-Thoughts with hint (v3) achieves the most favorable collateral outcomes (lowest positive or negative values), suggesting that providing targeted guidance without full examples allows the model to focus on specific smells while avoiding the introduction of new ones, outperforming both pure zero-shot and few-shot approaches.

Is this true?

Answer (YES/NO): NO